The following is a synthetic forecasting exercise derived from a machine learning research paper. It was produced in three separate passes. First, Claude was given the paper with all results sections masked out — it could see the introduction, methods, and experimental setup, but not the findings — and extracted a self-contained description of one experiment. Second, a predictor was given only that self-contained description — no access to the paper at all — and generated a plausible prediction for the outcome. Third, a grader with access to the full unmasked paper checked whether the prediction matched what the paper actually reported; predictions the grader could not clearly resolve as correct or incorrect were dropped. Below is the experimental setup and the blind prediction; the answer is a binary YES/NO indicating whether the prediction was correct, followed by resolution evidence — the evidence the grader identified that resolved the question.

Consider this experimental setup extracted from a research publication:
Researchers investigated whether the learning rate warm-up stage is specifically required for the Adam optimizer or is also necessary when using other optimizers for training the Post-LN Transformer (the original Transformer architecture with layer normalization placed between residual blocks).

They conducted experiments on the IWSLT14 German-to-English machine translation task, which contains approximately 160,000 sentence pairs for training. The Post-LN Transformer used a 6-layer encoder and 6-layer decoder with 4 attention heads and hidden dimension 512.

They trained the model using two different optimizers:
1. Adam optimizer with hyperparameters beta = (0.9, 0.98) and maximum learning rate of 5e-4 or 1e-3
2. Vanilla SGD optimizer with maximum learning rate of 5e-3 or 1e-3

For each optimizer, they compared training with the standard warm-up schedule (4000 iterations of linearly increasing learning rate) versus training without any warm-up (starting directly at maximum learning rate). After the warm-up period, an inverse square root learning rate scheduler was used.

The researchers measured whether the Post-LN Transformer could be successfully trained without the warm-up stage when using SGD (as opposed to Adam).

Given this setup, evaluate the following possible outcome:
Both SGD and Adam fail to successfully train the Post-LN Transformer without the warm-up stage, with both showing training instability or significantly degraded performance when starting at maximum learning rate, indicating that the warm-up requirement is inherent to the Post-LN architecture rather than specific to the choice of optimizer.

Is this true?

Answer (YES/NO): YES